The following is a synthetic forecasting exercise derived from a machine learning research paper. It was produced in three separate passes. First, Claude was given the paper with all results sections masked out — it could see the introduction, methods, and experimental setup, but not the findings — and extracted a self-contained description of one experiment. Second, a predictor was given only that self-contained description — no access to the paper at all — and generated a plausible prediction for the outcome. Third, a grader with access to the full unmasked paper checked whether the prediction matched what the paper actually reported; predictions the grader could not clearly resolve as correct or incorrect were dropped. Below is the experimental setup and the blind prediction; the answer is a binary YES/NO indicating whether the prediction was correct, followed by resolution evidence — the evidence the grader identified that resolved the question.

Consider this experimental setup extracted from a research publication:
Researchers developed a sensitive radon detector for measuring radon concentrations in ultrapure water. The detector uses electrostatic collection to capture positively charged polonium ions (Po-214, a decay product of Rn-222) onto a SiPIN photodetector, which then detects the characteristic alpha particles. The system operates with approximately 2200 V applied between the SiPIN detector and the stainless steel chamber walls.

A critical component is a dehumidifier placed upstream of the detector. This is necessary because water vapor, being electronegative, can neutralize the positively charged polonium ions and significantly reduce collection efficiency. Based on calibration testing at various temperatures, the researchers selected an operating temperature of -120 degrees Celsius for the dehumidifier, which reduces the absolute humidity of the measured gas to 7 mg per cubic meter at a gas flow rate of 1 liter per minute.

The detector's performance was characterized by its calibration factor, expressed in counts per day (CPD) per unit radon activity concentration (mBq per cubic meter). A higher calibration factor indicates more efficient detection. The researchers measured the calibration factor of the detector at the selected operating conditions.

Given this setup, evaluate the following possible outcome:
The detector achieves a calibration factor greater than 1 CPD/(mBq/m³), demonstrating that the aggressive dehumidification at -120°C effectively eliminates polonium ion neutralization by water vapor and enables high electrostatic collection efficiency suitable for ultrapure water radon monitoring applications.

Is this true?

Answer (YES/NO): YES